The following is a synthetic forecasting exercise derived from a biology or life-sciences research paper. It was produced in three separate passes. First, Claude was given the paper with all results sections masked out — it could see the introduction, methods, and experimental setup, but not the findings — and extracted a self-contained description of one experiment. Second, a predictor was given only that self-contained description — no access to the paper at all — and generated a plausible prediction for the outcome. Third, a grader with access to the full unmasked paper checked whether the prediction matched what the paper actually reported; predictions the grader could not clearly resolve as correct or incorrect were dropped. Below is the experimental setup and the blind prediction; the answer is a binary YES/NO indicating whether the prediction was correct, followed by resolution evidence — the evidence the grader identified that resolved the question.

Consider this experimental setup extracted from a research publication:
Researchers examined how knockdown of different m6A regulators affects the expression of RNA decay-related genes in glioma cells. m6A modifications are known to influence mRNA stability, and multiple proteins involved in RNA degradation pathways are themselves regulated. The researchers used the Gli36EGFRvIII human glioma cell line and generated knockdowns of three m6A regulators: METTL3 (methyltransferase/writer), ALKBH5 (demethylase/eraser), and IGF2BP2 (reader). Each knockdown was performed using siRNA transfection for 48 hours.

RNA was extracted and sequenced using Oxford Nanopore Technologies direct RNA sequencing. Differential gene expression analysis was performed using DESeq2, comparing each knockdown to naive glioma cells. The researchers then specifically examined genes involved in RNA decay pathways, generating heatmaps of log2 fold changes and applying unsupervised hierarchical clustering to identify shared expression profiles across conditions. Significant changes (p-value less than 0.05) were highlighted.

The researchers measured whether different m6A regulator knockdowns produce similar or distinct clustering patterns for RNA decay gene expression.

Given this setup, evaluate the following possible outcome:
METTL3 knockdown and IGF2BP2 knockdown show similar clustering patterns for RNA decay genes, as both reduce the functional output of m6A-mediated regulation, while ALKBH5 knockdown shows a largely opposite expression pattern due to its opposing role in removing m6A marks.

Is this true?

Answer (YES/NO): NO